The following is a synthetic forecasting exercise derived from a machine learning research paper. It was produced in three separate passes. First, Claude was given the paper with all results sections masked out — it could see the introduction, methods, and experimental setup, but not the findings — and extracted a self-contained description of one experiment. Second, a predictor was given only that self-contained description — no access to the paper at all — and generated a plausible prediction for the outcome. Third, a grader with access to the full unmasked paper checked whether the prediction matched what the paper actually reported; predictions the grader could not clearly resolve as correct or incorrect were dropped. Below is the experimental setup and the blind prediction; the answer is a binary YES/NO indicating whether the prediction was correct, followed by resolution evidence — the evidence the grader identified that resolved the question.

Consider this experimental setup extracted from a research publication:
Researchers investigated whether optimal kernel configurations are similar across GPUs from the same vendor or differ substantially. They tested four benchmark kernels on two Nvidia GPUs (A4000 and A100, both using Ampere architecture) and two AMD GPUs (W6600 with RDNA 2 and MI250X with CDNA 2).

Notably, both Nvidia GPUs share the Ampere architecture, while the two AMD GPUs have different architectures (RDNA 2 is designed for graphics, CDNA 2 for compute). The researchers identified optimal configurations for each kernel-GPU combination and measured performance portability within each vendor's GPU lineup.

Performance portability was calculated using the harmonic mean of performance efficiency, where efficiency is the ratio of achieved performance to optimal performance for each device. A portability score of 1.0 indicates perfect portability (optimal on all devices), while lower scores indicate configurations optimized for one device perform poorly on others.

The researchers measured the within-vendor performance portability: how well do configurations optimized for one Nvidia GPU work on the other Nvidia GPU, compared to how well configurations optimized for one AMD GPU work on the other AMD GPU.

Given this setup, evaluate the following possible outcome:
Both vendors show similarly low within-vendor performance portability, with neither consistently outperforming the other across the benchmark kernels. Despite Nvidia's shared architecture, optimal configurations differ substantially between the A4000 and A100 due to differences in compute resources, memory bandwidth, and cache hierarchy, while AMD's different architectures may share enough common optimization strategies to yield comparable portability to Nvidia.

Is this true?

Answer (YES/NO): NO